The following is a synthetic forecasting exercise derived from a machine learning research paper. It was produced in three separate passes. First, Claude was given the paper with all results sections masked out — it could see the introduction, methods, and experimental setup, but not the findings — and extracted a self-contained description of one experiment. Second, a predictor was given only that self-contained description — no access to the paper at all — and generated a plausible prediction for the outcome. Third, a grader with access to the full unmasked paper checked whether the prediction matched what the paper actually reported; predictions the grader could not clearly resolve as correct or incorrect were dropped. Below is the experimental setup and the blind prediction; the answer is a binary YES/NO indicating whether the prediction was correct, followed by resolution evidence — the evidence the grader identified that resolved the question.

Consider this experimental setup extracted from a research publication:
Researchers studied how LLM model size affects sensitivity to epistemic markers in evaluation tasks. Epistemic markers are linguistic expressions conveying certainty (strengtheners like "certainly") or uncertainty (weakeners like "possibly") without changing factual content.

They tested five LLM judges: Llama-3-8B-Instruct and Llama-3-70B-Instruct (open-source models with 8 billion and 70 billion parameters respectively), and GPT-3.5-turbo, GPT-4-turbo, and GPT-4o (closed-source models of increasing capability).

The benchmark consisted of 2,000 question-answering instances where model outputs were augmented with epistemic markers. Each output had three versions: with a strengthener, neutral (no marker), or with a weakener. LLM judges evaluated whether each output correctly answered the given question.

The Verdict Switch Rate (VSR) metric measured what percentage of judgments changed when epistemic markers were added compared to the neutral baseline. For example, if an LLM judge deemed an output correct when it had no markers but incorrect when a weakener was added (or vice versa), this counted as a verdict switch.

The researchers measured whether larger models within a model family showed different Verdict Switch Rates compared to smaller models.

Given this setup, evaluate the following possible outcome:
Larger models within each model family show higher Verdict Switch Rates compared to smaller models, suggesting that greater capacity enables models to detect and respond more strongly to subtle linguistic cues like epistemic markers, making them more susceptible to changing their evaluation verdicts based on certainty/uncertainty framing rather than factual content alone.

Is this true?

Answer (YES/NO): NO